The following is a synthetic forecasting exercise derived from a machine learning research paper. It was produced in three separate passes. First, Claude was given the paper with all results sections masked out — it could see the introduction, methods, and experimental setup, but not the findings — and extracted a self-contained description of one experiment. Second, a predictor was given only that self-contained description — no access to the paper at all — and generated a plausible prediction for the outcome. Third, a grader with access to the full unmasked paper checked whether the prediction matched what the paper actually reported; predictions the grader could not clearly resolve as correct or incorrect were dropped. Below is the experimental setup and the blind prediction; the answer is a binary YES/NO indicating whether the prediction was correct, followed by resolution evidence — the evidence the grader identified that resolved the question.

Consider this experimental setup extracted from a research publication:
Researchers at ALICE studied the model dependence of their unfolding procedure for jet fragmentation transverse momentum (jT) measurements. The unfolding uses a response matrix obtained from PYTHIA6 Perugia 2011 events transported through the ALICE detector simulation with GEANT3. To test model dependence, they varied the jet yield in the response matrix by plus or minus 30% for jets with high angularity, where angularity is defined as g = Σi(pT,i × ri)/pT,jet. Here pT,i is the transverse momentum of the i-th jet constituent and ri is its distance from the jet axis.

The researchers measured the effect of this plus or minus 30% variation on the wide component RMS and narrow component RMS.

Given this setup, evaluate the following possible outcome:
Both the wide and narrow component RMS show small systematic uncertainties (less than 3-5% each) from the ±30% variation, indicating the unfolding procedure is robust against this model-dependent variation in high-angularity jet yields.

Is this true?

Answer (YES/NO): YES